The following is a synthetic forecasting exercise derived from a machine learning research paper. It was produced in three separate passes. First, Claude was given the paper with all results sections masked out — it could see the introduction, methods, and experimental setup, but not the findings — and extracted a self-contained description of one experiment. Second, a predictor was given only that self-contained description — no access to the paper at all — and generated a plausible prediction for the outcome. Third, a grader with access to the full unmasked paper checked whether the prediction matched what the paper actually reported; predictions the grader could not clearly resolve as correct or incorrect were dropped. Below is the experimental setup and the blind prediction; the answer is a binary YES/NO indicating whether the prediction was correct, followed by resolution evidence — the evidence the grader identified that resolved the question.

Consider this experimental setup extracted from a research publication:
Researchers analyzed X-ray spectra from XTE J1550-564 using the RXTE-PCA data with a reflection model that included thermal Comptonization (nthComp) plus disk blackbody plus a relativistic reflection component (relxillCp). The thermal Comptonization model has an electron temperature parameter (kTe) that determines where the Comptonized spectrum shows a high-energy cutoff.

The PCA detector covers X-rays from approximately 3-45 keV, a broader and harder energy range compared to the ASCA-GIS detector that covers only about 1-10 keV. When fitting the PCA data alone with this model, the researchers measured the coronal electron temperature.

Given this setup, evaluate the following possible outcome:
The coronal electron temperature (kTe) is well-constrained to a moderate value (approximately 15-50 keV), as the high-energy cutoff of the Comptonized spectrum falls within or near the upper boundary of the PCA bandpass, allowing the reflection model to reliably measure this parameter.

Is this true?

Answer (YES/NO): YES